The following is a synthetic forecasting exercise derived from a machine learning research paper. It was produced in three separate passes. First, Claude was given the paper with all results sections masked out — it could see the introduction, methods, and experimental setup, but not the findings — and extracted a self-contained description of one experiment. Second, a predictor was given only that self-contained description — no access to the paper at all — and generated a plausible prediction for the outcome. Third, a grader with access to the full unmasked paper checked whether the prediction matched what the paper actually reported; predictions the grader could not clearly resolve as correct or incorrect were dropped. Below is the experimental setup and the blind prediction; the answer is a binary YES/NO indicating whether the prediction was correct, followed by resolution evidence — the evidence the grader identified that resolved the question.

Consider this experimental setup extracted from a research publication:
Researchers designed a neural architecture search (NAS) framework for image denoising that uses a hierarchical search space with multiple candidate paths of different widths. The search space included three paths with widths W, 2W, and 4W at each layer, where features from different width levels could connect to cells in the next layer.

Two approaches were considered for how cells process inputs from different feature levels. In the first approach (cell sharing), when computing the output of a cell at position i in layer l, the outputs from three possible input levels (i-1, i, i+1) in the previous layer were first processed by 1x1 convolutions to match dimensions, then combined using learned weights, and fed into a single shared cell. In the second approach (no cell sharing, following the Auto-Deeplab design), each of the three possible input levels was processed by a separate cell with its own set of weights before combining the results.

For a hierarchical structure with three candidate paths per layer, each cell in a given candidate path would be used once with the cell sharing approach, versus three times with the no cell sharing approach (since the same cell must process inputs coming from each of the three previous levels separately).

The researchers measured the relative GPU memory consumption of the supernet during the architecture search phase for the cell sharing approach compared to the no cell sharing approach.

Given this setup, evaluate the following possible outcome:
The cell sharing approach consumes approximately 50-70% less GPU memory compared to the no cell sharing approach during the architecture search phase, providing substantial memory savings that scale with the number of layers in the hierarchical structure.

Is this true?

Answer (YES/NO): YES